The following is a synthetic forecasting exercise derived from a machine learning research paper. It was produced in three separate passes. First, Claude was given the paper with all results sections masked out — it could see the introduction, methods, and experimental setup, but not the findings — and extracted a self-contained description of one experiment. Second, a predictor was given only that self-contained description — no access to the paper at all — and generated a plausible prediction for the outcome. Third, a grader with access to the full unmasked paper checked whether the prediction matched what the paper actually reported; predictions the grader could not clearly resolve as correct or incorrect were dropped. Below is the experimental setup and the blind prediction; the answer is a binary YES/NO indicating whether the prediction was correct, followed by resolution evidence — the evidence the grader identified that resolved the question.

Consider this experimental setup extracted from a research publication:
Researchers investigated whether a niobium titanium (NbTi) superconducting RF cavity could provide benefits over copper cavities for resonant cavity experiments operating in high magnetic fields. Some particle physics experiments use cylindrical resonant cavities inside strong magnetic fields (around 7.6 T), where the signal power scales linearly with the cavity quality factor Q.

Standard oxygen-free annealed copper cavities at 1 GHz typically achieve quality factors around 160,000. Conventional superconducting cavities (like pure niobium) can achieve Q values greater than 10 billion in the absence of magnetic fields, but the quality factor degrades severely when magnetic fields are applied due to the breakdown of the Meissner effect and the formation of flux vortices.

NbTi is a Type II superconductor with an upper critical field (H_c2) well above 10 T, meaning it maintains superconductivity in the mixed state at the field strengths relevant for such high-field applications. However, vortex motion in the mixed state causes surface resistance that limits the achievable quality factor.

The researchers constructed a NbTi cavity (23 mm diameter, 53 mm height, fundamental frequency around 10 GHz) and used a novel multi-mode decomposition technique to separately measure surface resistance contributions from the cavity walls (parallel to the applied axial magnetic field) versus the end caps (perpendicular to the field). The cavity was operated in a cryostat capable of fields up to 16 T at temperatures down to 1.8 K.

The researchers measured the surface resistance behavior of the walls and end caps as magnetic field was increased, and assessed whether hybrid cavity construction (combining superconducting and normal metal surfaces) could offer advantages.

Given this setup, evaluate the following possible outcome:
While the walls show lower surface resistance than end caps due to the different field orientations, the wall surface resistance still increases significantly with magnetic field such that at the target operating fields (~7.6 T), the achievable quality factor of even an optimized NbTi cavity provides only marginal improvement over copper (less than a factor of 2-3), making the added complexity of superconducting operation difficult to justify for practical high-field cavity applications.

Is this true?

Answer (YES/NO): NO